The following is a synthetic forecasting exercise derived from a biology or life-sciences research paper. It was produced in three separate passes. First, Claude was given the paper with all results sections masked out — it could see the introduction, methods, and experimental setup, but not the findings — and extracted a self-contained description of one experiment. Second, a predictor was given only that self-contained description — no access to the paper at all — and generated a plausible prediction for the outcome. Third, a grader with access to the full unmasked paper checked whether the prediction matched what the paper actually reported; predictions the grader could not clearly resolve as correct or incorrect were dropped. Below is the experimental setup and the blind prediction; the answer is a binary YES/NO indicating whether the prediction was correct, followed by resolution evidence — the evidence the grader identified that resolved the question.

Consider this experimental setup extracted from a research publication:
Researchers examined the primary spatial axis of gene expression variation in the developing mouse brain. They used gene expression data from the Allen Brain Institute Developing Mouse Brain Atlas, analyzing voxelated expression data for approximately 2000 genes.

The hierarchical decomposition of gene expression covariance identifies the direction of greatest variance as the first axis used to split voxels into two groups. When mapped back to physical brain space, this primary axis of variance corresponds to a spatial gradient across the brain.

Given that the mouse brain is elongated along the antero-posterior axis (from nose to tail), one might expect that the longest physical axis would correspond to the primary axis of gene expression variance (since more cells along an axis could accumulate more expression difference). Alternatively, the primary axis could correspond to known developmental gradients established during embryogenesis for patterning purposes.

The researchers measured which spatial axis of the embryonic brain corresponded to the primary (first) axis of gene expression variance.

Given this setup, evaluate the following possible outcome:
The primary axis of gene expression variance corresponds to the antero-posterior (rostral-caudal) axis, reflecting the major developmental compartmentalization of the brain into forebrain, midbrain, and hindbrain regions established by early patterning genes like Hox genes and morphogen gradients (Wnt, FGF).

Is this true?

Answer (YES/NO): NO